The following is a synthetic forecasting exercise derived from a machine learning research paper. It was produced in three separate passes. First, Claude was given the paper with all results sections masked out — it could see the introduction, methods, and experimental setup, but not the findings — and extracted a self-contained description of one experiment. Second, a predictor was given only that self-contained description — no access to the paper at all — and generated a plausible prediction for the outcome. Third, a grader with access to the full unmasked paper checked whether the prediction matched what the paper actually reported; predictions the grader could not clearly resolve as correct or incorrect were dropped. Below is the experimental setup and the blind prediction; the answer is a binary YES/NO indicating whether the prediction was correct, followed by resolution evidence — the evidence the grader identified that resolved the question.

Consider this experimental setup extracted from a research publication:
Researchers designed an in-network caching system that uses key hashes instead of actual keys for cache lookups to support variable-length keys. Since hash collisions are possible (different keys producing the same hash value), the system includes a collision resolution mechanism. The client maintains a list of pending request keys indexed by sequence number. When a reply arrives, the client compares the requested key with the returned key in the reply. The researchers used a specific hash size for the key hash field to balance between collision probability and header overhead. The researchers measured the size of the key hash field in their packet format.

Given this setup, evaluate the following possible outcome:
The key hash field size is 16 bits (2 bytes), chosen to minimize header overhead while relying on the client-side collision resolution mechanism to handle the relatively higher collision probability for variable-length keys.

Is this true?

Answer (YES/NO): NO